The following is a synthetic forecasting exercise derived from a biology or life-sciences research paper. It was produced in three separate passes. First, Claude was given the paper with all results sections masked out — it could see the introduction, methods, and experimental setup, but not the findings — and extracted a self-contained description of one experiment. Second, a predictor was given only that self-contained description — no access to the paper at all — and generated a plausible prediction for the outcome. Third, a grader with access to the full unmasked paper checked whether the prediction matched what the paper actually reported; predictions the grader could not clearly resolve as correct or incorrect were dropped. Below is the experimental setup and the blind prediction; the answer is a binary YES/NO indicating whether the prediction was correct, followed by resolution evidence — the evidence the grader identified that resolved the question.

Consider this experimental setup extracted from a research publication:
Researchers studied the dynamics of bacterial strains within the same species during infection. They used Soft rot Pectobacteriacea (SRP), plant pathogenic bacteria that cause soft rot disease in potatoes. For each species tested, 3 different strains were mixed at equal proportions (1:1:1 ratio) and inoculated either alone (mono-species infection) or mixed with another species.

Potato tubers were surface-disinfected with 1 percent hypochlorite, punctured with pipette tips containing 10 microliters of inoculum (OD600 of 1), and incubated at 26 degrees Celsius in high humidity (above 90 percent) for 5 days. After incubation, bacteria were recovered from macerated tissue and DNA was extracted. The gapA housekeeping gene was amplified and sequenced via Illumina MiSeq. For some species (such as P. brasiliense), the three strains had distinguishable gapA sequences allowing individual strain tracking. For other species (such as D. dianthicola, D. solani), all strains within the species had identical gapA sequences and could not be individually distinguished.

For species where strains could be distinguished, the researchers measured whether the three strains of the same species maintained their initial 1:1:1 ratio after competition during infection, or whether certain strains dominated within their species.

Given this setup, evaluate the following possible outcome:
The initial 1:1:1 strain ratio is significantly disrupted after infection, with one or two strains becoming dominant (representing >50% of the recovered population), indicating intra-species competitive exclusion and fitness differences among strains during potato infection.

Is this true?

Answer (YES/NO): YES